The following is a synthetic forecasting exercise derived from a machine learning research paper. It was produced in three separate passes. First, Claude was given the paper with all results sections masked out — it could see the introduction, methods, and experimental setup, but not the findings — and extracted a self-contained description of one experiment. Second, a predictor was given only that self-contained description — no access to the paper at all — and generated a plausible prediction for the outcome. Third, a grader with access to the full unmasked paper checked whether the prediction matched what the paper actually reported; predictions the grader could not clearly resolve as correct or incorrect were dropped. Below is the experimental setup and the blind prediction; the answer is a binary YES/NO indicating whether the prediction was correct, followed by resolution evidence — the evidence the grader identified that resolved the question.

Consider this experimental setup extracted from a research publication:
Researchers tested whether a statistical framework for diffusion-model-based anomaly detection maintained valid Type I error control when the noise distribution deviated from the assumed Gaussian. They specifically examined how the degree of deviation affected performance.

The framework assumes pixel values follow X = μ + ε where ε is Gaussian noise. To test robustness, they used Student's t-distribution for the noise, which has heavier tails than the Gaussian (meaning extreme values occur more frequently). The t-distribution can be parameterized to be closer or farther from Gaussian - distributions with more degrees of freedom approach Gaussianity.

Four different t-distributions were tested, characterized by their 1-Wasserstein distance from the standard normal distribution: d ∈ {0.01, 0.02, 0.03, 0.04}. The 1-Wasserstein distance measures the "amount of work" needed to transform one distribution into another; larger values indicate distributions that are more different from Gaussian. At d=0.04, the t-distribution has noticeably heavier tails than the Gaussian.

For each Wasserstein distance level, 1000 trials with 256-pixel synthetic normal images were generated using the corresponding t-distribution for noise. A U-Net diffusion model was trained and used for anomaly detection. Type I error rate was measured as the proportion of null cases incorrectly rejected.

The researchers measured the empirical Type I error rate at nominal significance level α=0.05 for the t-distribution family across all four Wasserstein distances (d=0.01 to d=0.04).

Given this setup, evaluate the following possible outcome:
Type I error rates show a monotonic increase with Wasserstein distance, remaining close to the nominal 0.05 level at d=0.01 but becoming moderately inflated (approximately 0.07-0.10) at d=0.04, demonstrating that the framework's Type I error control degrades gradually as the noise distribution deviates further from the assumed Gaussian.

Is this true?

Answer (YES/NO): NO